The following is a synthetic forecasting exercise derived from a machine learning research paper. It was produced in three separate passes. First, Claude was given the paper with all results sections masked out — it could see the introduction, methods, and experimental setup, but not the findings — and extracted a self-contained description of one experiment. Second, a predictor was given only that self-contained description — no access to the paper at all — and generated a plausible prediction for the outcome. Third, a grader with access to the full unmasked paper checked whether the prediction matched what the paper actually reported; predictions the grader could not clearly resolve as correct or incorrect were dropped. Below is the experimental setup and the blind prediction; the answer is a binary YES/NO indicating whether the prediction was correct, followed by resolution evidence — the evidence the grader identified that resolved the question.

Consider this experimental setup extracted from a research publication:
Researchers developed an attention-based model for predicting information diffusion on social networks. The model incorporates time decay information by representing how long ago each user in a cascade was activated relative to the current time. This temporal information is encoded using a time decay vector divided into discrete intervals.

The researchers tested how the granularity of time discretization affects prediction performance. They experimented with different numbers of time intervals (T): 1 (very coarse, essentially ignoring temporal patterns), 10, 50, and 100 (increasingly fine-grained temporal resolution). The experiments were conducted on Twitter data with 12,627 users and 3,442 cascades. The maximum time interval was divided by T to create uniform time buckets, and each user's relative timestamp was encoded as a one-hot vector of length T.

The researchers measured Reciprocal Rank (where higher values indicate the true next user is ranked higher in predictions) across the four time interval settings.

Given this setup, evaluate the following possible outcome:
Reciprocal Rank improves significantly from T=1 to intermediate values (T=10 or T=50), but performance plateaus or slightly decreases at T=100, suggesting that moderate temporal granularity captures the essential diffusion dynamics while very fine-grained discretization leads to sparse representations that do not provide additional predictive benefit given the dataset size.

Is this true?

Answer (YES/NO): NO